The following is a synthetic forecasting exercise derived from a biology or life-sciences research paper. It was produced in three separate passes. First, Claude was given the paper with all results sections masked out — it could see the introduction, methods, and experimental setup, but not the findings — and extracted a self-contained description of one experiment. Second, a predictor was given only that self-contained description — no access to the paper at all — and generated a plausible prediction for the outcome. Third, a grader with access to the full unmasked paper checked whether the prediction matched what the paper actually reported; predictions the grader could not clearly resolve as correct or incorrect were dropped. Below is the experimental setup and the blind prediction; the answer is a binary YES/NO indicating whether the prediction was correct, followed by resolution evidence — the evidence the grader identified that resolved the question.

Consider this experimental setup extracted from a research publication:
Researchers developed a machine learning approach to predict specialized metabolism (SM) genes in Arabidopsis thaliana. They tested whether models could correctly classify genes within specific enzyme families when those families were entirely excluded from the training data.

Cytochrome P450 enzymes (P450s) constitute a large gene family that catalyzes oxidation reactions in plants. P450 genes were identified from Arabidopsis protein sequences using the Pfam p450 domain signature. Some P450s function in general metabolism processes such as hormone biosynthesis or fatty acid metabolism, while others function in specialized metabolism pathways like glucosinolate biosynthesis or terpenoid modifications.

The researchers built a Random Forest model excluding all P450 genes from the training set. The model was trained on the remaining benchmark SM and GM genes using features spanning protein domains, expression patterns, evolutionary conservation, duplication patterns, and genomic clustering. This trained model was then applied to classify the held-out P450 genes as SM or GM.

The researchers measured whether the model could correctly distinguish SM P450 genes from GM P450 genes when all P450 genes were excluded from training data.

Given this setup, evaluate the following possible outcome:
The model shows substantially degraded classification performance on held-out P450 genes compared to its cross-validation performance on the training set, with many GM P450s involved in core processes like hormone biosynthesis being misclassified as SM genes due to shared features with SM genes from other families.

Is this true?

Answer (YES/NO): NO